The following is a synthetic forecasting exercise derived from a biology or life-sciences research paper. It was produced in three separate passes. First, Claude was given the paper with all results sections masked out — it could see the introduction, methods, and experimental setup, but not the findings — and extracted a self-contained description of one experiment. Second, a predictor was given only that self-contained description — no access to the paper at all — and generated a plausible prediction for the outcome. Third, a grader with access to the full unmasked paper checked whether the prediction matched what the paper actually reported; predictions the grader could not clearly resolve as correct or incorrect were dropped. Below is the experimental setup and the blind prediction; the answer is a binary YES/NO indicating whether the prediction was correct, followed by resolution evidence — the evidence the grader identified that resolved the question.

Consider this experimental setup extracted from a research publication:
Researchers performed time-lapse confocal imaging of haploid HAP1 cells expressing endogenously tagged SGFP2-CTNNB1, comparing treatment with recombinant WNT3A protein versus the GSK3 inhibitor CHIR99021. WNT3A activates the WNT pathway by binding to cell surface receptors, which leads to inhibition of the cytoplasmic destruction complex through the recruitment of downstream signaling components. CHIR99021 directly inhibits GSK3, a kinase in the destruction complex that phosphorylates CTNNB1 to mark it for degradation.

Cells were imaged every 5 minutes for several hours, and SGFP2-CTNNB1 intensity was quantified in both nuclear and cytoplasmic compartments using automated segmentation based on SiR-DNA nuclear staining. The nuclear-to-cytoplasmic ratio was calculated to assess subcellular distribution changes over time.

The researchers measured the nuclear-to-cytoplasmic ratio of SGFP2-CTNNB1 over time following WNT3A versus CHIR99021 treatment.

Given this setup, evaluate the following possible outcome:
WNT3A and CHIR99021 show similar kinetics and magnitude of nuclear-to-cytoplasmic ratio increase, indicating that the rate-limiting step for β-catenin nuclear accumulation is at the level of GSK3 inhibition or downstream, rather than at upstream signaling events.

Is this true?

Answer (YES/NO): NO